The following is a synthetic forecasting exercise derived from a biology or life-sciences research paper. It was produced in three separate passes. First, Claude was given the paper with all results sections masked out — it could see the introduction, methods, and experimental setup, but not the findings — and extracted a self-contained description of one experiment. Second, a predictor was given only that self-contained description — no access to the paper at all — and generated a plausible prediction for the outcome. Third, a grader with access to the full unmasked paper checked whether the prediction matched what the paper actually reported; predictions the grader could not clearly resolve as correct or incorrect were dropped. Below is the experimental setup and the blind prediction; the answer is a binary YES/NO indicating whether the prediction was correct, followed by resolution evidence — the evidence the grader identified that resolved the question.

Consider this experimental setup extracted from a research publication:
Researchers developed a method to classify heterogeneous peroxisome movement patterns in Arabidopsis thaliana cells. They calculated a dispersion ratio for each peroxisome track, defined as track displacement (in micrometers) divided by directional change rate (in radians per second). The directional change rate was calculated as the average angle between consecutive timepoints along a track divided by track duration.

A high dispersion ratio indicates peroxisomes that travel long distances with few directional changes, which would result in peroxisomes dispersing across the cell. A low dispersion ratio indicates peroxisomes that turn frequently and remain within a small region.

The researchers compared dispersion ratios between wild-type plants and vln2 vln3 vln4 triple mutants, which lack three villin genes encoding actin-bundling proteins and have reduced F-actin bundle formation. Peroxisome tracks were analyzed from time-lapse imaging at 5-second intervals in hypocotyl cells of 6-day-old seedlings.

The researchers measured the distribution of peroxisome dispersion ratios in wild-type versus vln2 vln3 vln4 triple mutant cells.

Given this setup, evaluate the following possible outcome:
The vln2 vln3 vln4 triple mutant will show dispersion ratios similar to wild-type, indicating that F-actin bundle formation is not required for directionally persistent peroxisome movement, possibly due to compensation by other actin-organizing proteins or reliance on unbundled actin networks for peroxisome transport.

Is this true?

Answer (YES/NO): NO